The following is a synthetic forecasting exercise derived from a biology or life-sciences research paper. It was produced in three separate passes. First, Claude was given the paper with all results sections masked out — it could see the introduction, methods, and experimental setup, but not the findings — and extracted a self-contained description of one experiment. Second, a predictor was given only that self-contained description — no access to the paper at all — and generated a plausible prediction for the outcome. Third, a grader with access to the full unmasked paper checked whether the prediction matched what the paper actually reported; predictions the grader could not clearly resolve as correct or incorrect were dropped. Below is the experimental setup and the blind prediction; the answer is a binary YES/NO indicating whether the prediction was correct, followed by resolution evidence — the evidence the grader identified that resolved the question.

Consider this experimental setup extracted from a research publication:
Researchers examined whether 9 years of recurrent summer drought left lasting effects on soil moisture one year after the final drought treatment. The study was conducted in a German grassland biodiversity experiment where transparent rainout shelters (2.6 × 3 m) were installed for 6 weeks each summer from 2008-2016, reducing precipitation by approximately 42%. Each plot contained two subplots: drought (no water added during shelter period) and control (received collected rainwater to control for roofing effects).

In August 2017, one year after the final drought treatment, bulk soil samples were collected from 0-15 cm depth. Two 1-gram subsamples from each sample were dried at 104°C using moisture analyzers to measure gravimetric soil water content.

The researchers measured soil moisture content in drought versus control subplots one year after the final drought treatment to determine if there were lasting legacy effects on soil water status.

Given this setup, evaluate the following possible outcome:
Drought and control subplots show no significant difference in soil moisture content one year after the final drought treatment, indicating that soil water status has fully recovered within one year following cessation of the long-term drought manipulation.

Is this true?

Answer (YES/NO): NO